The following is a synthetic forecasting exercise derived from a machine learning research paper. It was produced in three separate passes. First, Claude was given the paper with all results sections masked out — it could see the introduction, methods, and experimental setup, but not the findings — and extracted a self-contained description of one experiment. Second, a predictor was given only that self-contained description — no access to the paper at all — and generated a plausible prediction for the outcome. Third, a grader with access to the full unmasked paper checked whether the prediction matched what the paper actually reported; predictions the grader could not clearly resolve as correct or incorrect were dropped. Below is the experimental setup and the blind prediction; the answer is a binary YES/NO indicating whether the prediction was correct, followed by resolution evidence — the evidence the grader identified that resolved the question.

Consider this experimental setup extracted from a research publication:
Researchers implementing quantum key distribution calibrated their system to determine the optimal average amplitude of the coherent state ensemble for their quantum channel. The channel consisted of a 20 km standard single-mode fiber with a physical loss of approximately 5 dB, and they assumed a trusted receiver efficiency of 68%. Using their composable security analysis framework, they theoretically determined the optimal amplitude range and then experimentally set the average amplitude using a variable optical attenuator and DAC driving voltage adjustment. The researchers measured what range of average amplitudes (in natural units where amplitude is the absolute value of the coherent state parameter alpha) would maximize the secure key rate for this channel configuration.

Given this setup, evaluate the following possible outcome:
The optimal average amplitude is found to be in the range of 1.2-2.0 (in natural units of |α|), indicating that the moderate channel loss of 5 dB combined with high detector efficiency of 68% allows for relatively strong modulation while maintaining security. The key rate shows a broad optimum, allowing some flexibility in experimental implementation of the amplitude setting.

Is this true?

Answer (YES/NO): NO